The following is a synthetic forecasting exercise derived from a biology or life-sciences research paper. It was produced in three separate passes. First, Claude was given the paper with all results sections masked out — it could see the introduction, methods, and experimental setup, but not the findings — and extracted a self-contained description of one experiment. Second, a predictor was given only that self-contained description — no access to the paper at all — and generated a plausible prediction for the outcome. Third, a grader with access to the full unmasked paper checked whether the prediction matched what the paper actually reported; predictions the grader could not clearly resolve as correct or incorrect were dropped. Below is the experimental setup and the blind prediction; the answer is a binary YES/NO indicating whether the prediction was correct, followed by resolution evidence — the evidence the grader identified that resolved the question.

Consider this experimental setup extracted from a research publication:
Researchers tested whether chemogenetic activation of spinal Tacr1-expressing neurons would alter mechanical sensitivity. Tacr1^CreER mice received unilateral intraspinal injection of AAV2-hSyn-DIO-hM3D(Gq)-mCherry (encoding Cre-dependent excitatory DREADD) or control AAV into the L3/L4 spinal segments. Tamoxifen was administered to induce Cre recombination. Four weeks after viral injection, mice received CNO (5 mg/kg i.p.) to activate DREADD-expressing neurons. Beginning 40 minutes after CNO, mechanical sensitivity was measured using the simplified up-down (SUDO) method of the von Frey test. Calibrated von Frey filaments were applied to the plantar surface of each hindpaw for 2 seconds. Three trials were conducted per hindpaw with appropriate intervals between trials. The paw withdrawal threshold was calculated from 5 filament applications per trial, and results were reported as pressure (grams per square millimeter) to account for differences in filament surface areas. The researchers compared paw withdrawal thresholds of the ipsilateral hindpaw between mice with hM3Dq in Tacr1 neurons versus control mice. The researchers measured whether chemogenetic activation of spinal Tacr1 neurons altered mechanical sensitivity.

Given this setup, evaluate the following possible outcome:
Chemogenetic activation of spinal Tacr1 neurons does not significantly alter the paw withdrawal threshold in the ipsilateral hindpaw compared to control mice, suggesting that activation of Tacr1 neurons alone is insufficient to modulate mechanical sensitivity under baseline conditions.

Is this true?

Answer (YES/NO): YES